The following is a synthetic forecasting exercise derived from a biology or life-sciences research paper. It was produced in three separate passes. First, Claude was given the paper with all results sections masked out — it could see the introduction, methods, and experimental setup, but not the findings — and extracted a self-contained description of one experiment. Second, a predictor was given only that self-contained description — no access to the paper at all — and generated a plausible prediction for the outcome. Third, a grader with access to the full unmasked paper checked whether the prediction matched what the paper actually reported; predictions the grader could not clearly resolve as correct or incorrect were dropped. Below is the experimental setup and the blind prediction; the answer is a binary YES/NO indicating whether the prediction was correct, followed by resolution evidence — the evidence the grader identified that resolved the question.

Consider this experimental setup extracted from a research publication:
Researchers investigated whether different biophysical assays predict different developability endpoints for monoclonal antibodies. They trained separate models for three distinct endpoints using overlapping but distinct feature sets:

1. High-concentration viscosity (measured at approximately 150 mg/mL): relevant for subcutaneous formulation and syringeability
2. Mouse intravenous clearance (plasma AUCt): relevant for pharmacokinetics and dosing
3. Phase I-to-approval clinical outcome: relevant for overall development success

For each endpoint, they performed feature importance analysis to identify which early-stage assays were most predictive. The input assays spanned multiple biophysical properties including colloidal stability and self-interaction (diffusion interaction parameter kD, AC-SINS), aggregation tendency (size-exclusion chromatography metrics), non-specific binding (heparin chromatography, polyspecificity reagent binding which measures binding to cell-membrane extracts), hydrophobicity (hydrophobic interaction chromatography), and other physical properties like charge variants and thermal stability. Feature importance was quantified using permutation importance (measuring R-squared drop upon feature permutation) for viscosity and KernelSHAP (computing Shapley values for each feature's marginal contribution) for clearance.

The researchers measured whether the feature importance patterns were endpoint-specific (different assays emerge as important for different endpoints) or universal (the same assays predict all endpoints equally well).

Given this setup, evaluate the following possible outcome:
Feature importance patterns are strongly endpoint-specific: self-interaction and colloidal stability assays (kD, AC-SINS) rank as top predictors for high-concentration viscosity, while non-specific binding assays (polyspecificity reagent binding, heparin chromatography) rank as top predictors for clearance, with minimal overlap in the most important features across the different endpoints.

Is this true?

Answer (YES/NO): NO